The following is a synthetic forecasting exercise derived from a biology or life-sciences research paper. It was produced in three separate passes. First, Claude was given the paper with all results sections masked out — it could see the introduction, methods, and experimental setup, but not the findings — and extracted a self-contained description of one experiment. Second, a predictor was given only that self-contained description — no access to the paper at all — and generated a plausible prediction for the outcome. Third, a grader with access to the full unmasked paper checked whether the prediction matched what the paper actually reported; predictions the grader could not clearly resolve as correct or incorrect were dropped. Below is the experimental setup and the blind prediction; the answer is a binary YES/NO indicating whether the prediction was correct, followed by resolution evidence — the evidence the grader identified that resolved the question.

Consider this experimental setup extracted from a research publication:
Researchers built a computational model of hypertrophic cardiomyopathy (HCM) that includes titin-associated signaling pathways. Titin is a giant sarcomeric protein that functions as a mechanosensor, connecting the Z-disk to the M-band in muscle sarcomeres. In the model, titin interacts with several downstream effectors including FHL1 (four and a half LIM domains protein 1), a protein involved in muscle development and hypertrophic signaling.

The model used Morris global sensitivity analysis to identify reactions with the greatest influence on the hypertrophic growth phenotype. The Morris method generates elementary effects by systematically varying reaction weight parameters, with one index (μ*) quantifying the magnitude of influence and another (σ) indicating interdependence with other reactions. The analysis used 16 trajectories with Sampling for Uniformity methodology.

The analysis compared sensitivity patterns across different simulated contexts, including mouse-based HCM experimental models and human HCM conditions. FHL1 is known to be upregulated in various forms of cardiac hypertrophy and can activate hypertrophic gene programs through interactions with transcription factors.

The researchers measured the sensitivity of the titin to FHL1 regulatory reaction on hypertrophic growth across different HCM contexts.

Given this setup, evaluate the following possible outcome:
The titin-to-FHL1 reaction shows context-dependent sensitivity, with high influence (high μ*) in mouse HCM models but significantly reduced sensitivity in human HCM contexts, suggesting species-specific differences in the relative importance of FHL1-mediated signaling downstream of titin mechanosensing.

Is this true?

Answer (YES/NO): NO